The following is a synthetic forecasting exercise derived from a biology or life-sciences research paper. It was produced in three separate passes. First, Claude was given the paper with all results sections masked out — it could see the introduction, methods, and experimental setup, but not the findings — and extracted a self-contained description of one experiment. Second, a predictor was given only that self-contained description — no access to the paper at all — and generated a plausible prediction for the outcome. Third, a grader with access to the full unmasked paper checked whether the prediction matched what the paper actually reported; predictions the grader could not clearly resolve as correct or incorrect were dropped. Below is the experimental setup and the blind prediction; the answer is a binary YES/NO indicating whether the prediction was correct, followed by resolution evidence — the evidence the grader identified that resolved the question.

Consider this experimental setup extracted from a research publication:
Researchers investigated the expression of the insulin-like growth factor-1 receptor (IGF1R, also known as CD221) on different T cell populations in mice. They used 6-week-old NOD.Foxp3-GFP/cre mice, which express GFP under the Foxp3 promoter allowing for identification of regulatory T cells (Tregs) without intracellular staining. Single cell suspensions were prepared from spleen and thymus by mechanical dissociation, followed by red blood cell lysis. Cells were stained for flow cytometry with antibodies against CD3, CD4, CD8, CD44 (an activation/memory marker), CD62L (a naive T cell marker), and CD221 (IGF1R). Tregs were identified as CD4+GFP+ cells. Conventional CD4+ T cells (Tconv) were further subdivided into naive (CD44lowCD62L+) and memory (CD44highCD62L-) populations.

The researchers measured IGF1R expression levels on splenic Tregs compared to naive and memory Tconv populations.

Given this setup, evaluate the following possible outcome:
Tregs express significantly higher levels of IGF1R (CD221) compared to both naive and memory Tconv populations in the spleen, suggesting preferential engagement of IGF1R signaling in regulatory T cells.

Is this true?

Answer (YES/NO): NO